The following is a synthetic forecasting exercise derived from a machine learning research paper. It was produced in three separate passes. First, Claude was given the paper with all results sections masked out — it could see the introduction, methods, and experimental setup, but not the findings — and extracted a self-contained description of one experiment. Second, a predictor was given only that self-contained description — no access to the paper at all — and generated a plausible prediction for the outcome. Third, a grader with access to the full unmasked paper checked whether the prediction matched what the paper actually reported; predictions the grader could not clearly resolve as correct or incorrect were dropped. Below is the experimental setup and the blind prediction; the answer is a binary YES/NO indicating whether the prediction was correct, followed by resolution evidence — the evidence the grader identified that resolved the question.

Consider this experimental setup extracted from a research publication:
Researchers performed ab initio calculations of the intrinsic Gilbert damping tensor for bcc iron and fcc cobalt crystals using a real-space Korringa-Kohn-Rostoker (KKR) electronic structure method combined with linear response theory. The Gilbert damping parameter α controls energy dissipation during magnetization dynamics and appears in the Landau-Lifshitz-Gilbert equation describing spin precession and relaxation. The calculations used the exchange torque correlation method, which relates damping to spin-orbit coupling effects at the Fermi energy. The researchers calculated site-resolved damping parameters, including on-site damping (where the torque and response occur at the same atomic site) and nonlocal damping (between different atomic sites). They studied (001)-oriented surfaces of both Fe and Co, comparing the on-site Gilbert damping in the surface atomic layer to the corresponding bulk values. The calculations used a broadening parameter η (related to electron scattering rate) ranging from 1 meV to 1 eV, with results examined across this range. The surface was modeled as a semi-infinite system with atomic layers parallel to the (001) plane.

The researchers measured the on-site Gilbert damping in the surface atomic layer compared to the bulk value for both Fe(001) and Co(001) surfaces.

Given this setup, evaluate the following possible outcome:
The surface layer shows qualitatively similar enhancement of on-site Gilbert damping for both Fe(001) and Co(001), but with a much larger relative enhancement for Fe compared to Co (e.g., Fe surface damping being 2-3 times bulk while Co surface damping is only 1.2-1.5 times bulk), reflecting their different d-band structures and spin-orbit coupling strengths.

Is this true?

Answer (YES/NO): NO